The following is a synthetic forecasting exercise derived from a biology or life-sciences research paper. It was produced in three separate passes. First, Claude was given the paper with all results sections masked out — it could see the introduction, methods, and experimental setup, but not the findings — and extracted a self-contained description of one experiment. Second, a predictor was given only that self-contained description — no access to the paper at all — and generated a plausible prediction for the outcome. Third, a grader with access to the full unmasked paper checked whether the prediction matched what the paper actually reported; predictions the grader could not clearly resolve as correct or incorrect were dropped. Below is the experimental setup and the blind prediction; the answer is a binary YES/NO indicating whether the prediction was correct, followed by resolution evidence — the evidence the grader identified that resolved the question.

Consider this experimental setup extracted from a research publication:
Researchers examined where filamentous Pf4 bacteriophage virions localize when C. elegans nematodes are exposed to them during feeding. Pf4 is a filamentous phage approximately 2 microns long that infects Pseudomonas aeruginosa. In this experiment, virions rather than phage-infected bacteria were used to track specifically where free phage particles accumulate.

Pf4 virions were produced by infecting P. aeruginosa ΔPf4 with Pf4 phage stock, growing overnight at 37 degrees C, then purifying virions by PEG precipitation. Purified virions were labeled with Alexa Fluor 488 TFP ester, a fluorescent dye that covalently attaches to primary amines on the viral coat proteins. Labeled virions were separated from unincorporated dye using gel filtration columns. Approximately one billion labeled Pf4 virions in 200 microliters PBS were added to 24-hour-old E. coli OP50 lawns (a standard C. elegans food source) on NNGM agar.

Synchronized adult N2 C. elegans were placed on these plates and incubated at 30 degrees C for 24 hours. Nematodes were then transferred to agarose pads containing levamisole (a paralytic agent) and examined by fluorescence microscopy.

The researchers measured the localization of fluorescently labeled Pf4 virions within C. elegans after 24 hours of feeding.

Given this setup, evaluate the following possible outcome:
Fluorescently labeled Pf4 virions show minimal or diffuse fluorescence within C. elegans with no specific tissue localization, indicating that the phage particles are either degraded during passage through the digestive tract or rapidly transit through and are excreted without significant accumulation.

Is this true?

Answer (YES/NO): NO